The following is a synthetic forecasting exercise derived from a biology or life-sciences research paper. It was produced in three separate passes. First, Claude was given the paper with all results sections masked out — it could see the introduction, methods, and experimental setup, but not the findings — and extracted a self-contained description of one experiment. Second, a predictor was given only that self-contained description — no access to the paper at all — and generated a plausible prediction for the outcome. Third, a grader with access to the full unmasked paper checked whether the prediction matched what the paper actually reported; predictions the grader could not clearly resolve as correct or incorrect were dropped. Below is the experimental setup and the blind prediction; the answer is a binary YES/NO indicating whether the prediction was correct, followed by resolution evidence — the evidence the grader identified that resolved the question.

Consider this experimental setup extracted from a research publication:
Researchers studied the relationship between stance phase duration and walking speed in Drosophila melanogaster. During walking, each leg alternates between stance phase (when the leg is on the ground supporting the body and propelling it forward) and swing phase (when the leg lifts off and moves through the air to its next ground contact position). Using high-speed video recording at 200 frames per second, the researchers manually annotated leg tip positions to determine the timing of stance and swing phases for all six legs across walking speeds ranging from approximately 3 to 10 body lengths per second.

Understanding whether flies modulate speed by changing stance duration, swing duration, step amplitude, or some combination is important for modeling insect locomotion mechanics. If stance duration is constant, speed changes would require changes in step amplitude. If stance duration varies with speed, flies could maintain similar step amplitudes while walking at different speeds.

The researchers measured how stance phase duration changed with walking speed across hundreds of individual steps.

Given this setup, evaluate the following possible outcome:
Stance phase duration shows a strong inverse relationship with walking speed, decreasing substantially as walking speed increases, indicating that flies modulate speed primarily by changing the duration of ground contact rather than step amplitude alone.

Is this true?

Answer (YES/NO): YES